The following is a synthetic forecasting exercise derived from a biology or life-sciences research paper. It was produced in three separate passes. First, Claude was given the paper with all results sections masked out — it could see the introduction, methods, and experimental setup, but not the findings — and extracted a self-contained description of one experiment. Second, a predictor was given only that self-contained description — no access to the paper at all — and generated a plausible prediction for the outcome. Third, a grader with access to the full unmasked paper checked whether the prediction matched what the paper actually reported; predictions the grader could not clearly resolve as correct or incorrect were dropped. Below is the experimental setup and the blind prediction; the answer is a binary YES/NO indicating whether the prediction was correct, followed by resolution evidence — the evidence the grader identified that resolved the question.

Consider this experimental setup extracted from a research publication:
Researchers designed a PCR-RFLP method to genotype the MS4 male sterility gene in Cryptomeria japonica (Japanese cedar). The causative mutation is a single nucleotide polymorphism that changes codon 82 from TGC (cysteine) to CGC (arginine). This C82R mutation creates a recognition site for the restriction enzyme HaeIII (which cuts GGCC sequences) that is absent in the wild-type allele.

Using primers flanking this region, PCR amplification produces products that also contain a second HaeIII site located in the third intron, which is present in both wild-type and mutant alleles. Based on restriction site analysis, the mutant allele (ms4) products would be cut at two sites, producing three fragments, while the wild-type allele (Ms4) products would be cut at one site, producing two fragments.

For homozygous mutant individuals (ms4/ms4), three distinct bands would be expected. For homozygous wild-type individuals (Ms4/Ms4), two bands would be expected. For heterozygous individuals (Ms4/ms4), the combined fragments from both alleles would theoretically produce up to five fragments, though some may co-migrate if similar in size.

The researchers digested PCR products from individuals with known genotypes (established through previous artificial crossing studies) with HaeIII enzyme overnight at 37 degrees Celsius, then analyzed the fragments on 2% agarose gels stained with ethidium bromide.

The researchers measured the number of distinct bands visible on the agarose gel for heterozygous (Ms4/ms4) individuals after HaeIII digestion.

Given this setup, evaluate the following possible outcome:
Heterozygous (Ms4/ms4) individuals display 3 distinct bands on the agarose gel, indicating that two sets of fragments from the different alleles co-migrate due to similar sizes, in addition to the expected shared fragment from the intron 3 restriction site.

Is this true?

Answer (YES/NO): NO